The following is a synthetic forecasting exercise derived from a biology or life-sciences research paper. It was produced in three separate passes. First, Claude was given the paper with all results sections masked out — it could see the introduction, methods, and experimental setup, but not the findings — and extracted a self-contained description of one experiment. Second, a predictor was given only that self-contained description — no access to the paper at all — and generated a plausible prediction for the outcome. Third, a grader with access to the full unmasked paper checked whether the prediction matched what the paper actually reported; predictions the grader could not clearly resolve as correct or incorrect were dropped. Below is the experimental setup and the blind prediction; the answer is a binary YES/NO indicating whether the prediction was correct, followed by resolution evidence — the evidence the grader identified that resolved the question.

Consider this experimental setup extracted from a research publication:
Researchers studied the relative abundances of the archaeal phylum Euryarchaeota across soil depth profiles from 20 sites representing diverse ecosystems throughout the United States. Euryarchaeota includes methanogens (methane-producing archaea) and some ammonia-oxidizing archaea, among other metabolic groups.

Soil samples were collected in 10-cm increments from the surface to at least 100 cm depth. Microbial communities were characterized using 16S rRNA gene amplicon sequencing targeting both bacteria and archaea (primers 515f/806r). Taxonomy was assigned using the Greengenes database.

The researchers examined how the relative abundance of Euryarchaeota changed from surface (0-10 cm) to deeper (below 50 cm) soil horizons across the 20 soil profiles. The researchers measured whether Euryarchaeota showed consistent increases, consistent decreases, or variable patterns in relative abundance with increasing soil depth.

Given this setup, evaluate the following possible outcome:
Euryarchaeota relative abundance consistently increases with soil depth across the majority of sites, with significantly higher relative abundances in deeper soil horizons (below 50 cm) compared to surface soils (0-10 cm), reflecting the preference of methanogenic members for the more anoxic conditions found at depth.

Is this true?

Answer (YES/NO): YES